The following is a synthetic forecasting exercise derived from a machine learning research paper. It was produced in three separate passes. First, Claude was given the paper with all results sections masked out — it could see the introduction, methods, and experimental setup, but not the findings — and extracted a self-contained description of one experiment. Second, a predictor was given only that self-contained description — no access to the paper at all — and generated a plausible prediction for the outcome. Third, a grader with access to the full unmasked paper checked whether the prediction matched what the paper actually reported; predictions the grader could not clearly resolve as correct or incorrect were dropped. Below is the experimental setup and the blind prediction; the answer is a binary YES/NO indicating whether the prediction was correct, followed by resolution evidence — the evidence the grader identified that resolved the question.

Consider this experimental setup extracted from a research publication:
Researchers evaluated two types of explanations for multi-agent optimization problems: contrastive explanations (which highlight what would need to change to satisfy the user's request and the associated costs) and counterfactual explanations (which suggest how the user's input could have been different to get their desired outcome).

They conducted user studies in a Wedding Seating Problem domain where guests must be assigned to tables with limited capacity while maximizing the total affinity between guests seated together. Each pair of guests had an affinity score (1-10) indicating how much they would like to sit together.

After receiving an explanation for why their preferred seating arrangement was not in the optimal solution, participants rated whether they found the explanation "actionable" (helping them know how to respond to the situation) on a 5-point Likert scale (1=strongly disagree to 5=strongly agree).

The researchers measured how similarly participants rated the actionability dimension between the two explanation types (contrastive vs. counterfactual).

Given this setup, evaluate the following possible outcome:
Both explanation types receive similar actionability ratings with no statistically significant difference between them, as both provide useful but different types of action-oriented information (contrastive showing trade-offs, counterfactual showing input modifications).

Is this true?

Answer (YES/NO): YES